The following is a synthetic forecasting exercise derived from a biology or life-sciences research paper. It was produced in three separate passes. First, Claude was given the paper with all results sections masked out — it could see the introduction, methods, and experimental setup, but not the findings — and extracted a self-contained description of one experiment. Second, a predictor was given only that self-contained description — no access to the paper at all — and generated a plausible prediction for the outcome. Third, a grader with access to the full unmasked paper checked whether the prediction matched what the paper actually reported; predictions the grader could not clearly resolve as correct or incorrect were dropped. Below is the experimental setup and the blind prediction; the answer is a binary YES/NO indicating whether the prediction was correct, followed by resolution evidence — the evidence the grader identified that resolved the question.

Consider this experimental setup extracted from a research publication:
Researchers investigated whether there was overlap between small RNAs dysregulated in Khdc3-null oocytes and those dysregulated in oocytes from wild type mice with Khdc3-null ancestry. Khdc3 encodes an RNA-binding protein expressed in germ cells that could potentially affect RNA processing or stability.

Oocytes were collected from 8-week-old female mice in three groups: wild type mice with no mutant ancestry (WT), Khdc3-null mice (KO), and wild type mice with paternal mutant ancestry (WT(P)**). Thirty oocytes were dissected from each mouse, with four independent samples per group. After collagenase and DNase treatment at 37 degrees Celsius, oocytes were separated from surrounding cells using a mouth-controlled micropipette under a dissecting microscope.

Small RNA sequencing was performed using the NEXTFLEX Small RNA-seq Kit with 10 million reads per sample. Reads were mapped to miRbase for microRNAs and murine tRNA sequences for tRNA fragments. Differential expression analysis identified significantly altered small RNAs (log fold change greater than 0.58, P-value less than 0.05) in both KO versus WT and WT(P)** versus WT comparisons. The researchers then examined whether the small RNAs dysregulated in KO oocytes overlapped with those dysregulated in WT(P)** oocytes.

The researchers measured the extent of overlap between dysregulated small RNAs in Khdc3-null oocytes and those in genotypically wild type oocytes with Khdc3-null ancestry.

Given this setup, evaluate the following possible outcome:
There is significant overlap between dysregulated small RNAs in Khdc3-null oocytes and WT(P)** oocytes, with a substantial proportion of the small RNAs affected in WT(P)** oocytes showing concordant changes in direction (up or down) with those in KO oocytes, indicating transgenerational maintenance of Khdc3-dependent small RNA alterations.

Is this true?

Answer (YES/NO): NO